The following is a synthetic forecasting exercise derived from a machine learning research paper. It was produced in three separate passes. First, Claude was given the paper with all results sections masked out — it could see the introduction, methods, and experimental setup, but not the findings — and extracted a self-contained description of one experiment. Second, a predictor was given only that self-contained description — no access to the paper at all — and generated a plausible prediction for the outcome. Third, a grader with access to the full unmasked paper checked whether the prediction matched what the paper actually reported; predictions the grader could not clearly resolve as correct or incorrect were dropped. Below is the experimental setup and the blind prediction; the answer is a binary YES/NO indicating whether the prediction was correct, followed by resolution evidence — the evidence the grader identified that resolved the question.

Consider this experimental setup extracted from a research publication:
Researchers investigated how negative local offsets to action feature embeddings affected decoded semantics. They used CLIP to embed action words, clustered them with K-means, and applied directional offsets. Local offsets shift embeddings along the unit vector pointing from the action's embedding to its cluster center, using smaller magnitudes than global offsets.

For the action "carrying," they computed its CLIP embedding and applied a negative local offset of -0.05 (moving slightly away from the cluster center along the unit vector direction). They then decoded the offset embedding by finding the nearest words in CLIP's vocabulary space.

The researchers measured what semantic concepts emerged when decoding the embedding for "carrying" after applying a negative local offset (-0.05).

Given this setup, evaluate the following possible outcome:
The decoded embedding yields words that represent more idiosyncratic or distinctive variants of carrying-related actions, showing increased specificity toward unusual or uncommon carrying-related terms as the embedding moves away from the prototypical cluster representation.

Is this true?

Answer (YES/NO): YES